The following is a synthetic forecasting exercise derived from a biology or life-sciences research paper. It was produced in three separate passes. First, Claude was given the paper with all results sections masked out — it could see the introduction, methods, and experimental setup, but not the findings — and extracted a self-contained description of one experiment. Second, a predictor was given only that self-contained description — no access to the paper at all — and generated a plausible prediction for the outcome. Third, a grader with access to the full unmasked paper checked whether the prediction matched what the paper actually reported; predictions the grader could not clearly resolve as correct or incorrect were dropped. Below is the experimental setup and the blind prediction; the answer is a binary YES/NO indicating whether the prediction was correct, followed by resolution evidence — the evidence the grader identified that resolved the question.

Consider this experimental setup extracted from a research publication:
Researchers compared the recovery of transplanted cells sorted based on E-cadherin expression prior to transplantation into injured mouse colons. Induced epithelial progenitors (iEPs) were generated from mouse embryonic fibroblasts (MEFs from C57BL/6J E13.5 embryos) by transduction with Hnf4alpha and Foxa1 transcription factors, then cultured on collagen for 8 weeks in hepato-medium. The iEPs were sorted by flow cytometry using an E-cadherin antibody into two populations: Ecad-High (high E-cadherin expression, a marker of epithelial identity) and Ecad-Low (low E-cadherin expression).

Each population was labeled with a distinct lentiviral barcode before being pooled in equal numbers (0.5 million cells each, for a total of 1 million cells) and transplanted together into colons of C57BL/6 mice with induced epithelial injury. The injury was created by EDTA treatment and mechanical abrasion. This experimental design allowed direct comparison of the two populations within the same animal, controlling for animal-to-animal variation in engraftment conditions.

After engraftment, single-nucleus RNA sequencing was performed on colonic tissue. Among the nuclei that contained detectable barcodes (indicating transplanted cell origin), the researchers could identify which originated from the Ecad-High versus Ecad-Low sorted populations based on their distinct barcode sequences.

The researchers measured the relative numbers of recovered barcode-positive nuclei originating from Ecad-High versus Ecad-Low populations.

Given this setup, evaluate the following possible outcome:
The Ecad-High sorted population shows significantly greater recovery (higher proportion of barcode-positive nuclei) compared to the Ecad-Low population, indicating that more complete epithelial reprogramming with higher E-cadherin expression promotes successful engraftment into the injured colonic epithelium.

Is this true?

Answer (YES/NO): NO